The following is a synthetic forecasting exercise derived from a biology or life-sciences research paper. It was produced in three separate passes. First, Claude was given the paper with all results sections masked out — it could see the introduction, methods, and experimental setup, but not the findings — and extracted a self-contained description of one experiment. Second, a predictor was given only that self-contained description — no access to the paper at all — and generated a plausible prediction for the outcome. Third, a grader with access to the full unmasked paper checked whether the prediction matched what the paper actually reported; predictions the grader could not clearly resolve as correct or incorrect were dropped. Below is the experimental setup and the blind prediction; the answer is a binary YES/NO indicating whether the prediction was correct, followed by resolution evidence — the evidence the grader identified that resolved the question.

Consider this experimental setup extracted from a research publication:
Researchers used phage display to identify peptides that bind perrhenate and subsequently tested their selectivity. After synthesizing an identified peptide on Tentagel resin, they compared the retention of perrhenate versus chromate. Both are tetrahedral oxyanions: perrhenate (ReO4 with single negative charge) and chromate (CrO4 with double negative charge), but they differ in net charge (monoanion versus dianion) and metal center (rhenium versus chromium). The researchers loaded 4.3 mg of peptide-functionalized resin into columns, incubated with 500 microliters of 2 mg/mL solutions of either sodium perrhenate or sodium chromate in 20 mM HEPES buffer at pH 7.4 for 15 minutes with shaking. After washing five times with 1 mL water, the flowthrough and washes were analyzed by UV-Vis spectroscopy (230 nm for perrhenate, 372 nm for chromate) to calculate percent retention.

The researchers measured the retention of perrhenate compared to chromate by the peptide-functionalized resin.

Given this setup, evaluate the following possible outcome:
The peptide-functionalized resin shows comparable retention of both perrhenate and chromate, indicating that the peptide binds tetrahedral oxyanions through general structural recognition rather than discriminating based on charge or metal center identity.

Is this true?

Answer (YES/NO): NO